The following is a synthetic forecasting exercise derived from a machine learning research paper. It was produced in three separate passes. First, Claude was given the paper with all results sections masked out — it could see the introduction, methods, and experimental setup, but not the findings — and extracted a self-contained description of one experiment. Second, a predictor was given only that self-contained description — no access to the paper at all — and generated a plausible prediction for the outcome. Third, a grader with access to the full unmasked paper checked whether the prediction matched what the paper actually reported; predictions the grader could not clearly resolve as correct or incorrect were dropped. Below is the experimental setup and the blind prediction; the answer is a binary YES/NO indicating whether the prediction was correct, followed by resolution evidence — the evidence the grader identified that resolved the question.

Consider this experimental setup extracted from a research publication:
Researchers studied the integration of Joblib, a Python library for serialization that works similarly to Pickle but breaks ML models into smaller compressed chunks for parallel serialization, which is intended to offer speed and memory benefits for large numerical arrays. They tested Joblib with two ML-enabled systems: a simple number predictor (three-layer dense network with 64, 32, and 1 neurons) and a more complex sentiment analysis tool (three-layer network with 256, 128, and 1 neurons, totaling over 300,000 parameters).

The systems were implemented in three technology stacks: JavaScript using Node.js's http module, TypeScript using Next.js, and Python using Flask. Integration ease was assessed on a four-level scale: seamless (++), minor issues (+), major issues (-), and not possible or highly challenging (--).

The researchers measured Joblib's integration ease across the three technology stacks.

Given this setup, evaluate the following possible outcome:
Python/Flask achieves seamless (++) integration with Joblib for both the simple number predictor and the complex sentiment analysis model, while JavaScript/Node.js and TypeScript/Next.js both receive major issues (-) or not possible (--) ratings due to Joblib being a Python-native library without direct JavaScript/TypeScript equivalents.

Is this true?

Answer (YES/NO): NO